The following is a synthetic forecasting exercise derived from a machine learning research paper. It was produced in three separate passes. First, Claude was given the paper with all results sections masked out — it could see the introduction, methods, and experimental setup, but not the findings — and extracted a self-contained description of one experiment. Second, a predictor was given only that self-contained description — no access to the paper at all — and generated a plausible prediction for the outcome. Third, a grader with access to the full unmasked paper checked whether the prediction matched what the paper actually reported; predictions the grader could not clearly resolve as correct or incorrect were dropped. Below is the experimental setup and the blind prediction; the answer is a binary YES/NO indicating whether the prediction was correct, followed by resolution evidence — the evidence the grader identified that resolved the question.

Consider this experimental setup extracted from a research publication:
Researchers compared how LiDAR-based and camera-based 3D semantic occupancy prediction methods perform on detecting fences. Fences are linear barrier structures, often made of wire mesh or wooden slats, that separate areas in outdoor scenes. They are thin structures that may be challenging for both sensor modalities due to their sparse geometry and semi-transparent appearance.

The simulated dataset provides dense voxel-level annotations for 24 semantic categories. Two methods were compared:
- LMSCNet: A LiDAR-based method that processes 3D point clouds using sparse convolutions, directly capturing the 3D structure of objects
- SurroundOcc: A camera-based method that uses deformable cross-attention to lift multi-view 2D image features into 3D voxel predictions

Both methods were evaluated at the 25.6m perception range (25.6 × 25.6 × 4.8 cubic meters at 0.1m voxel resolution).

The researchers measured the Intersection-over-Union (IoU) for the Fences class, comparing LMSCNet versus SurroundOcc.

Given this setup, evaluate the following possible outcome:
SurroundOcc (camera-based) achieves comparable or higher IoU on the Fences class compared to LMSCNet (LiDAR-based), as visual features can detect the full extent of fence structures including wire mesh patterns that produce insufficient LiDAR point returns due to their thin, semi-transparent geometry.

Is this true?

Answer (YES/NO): NO